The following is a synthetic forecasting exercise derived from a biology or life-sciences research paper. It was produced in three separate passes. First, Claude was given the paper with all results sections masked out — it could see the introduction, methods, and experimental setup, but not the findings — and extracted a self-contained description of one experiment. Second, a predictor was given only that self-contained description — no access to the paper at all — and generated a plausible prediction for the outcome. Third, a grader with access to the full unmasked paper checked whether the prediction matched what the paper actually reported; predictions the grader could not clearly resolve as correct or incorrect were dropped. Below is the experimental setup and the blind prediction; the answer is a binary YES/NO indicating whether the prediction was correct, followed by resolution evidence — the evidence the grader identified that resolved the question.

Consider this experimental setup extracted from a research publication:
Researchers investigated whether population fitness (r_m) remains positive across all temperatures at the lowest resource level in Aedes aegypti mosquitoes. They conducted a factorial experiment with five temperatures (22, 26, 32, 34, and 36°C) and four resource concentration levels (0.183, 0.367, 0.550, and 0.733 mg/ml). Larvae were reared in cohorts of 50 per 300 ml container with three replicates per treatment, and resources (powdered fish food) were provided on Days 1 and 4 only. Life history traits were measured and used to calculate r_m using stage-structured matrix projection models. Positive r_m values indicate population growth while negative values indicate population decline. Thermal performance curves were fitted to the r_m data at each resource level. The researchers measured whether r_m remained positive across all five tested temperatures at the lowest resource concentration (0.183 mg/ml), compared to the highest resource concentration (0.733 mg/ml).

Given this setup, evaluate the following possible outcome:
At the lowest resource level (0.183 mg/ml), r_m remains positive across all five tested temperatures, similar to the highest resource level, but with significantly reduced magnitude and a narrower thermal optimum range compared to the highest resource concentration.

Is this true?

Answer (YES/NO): NO